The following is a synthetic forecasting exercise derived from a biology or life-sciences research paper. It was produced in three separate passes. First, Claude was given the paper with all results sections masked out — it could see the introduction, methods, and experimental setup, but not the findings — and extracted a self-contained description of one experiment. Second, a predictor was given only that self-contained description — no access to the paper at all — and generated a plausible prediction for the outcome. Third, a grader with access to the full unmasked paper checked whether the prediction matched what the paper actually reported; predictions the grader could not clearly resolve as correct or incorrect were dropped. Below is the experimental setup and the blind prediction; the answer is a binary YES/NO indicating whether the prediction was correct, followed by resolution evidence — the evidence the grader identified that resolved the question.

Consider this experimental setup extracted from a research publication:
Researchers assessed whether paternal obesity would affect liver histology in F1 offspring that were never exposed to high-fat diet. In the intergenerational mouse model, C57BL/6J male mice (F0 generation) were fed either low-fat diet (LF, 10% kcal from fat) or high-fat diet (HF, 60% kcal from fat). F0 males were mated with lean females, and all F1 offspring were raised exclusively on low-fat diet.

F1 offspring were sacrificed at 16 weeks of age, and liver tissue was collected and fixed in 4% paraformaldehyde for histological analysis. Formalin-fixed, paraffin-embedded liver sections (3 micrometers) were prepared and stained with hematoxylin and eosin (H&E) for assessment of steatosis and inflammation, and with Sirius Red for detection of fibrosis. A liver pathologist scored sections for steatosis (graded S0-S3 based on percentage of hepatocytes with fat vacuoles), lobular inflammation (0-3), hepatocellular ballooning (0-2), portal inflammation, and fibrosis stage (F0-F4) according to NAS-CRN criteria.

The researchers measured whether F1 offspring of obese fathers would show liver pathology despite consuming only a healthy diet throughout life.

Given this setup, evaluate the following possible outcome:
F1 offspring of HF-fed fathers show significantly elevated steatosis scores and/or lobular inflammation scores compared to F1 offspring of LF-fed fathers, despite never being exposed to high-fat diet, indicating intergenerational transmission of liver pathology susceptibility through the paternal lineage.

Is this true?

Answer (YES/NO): NO